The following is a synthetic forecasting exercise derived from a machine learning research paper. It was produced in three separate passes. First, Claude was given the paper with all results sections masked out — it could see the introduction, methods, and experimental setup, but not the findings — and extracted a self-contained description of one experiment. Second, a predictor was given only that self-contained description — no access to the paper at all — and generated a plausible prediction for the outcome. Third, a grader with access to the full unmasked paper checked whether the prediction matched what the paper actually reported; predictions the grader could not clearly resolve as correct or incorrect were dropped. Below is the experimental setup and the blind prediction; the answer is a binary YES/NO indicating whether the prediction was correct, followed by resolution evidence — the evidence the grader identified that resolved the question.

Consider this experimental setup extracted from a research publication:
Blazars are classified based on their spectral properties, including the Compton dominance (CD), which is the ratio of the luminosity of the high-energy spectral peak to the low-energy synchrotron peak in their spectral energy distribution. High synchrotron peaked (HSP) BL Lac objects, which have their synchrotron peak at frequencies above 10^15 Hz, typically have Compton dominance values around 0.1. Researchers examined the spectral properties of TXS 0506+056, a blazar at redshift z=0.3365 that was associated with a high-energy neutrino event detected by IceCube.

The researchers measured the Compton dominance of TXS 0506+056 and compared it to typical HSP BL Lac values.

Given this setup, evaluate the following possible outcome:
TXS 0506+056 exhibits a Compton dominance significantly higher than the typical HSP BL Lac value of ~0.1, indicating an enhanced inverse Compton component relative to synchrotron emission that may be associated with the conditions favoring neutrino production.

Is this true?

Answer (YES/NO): YES